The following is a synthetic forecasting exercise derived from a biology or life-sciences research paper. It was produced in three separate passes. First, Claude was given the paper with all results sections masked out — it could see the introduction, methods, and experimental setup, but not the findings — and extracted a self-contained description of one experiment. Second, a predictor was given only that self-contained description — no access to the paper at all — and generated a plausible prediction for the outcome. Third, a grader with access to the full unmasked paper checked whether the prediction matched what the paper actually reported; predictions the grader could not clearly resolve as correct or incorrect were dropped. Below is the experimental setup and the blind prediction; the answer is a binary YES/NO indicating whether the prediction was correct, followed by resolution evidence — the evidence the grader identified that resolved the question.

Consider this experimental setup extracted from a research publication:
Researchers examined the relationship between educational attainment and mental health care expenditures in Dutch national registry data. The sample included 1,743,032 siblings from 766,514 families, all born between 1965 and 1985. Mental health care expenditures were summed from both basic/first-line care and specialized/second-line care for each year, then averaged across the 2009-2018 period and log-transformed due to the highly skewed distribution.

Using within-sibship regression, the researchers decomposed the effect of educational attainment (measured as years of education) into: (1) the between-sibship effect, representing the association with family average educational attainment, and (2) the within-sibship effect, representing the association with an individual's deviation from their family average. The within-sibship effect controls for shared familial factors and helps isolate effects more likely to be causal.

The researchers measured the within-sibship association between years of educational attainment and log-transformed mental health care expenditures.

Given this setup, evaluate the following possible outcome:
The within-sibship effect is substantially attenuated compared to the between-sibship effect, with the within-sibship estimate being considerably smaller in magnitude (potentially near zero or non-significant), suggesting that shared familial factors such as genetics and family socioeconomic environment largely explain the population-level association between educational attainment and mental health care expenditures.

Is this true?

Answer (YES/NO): NO